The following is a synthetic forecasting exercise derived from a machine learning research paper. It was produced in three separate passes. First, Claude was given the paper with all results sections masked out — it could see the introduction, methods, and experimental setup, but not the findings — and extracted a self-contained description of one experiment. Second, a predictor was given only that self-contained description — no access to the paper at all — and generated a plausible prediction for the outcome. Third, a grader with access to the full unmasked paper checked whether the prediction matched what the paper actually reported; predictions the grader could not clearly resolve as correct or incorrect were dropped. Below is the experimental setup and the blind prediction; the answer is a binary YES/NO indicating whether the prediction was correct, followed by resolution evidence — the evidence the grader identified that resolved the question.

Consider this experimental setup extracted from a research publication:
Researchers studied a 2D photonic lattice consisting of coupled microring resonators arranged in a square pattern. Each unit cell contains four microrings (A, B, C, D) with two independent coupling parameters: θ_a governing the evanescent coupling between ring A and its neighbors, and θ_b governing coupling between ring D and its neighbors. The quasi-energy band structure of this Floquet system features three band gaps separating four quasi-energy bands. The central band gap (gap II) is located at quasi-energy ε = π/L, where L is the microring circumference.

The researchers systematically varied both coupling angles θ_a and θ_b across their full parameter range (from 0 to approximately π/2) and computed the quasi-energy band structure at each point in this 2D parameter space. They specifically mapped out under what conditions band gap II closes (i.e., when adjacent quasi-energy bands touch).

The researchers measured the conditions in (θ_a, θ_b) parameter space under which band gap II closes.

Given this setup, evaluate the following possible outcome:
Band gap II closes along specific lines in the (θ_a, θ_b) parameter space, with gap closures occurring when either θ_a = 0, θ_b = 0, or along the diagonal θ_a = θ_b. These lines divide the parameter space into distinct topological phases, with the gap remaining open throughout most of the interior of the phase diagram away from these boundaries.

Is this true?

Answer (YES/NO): NO